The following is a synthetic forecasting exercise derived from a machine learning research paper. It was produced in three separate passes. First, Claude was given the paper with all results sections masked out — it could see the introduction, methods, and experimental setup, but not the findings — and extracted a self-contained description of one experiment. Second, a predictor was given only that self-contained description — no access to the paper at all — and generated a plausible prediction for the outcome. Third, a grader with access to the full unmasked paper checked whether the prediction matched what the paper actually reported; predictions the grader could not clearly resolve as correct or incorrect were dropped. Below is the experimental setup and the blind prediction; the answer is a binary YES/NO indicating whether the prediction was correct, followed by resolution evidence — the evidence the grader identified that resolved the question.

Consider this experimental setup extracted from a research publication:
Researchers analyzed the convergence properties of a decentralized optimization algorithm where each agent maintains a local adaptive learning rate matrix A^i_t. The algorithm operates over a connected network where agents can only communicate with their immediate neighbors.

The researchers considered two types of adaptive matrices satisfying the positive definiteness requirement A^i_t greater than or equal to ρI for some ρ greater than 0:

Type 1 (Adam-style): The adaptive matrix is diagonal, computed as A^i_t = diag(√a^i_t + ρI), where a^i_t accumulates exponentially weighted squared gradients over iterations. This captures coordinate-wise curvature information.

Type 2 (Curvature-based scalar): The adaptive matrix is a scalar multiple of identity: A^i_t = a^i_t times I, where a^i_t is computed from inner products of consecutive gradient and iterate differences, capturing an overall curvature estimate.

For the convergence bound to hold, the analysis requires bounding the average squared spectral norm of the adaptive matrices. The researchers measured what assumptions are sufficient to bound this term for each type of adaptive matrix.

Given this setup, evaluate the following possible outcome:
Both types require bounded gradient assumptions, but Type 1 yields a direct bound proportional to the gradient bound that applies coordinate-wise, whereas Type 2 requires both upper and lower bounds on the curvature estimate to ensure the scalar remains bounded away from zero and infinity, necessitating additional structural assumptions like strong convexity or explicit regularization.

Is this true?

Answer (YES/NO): NO